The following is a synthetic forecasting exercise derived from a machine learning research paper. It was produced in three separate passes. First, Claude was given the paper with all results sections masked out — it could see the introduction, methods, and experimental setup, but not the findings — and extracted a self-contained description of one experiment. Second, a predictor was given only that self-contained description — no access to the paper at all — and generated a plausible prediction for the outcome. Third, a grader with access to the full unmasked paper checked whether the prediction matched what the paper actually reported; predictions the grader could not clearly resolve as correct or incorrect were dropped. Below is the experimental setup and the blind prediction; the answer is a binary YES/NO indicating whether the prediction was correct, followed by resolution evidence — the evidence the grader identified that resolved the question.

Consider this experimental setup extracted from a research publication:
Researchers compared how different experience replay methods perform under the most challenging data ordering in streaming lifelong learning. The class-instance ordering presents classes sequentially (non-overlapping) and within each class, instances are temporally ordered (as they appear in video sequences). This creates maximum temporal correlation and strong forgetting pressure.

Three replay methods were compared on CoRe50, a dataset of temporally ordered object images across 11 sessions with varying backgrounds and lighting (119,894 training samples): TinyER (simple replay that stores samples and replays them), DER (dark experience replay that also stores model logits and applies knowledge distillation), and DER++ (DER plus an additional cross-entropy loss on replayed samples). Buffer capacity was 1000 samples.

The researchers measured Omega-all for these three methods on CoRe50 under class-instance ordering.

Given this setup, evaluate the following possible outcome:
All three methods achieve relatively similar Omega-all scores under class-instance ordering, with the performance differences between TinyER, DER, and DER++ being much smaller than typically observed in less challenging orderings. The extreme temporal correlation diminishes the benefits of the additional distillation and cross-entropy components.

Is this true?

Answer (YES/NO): NO